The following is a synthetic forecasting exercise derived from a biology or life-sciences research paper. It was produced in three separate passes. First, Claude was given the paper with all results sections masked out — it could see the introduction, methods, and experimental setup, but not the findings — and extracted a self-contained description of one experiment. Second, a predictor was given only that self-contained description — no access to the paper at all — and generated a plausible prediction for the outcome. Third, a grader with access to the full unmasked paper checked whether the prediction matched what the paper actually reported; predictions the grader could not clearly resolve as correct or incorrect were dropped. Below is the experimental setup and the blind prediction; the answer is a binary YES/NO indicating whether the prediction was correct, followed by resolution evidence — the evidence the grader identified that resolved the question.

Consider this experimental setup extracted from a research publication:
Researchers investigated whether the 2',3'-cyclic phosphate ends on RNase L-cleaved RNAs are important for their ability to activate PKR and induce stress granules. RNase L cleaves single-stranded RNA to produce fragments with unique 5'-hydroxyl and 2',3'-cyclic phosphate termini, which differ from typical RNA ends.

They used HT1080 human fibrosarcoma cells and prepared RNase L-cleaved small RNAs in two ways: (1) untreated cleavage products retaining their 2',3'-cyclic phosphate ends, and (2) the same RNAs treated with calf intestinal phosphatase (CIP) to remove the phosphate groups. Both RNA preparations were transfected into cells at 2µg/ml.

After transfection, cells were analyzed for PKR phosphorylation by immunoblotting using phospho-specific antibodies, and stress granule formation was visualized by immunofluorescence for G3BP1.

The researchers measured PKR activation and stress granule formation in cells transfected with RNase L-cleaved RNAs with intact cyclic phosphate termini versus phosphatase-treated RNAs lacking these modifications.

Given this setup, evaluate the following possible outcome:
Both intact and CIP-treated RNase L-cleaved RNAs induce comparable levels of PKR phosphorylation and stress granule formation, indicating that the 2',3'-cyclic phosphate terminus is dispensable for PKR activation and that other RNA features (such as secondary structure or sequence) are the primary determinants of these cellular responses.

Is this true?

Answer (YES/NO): NO